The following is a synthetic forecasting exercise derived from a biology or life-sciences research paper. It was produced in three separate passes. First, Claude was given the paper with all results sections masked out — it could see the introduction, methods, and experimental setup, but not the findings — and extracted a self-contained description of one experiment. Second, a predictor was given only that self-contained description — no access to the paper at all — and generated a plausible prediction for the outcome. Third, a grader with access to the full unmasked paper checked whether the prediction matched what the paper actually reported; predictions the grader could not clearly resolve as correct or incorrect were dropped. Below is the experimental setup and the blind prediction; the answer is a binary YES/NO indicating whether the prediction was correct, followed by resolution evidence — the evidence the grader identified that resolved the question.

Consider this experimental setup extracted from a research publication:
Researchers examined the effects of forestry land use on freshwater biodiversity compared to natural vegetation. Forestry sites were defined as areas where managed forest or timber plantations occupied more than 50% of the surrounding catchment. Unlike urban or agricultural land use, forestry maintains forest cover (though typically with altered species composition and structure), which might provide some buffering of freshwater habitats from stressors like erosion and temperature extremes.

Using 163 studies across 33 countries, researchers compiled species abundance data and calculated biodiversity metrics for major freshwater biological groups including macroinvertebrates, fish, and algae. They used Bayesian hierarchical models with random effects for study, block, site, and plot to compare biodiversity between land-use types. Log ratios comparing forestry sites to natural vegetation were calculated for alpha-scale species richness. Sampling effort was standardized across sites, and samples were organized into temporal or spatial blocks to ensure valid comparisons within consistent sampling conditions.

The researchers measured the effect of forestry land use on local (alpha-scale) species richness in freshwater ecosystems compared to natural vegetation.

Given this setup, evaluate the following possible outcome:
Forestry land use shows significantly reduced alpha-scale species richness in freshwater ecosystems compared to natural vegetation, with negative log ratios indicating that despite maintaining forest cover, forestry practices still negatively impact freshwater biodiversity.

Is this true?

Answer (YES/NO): NO